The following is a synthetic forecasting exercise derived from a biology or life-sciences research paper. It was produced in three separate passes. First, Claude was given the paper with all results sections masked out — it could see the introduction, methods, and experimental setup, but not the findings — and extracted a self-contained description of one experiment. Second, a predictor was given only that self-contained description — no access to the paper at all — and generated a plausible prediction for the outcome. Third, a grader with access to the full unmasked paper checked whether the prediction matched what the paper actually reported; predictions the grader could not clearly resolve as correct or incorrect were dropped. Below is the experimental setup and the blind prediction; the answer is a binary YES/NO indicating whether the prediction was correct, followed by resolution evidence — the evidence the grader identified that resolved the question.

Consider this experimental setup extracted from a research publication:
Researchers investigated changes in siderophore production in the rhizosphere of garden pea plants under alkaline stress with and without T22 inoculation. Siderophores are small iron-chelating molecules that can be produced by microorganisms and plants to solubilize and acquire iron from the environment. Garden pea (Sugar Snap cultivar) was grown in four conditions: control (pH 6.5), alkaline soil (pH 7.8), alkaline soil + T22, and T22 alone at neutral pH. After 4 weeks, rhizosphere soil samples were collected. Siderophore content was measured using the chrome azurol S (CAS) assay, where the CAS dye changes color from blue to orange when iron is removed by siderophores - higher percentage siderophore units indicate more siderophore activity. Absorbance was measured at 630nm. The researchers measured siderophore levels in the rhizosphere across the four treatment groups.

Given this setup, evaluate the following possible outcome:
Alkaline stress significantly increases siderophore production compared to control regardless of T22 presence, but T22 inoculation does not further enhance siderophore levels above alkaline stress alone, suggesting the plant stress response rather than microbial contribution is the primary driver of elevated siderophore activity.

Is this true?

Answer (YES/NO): NO